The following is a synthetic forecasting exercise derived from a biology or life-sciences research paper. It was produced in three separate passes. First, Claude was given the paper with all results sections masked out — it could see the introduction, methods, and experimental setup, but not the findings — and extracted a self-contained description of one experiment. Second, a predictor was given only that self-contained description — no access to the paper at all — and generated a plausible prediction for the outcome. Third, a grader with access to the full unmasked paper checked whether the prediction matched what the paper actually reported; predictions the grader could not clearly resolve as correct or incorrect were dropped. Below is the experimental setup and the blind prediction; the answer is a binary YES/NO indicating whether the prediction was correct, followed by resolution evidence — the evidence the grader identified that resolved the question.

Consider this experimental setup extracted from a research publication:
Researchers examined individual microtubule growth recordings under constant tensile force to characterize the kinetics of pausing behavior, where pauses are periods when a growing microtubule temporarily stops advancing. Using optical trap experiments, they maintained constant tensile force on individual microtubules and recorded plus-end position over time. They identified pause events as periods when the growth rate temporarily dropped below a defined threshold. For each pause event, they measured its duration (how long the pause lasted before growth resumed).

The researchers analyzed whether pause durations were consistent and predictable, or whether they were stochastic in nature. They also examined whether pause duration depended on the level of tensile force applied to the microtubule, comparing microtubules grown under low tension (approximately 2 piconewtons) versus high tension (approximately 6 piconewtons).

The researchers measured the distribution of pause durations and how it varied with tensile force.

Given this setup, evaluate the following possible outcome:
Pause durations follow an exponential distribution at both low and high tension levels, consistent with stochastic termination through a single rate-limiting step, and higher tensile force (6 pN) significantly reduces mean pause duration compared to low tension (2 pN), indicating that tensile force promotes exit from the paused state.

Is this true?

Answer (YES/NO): YES